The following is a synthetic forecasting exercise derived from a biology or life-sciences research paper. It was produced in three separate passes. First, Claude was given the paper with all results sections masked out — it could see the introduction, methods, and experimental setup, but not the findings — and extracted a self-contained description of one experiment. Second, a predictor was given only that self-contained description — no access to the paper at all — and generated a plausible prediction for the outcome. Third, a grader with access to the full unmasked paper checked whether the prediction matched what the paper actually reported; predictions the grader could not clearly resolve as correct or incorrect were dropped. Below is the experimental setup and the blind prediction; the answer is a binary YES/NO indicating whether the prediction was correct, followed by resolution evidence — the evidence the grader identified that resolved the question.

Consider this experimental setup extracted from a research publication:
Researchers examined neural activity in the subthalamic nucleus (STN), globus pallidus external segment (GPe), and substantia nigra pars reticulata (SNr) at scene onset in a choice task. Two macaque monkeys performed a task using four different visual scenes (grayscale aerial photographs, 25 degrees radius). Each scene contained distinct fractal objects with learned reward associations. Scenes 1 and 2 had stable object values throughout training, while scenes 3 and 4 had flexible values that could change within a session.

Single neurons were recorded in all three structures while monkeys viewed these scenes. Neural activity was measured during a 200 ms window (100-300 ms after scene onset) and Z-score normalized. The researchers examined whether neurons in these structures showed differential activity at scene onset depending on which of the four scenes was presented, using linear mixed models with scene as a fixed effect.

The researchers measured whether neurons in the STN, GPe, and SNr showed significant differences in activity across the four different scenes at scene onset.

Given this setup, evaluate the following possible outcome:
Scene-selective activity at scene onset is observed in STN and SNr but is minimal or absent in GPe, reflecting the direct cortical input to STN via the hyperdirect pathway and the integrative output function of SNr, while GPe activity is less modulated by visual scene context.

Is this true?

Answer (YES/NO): NO